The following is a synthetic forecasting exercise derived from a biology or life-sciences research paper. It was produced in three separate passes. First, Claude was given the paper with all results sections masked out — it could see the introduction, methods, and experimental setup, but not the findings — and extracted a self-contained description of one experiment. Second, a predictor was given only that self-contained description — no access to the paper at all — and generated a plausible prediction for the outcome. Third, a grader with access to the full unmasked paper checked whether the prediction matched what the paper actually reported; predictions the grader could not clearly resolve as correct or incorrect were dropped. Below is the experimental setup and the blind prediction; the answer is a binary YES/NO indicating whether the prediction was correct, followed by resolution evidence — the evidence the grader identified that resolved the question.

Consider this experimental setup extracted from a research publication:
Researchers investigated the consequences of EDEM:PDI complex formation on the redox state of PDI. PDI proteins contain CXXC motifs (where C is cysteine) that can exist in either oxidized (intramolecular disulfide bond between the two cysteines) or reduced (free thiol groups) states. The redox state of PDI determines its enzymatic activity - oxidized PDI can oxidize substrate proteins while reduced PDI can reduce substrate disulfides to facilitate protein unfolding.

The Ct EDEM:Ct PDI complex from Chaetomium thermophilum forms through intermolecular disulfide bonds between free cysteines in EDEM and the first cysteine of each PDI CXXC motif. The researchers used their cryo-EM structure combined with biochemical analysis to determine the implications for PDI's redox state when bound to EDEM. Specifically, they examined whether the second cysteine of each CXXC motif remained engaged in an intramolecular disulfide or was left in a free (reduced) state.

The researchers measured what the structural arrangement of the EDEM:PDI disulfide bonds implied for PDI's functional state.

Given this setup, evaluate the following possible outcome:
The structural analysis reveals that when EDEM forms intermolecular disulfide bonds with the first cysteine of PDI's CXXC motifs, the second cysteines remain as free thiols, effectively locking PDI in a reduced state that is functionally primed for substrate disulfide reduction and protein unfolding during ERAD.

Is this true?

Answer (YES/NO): YES